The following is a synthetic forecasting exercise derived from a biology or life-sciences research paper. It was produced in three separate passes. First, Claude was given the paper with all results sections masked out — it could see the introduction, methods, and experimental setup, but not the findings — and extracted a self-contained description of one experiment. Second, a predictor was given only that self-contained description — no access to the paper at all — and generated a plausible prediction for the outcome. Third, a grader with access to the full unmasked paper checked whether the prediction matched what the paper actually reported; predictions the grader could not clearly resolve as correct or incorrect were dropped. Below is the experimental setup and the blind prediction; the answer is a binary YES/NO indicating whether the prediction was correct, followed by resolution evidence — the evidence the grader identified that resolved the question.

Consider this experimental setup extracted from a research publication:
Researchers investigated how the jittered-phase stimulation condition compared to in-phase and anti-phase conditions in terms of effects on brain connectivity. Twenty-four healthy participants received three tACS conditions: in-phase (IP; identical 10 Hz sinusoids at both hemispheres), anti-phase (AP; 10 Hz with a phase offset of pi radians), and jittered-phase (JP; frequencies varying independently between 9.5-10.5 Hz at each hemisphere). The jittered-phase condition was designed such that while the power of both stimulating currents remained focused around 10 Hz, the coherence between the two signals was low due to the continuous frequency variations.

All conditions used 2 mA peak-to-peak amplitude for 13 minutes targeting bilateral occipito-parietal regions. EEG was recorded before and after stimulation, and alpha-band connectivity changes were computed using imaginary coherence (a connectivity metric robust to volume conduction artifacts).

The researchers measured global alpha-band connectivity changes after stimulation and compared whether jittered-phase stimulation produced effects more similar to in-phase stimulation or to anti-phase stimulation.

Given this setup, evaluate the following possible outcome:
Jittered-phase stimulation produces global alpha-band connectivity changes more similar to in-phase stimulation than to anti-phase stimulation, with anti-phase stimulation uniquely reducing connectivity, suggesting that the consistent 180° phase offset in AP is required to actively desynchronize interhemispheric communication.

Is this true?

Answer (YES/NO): NO